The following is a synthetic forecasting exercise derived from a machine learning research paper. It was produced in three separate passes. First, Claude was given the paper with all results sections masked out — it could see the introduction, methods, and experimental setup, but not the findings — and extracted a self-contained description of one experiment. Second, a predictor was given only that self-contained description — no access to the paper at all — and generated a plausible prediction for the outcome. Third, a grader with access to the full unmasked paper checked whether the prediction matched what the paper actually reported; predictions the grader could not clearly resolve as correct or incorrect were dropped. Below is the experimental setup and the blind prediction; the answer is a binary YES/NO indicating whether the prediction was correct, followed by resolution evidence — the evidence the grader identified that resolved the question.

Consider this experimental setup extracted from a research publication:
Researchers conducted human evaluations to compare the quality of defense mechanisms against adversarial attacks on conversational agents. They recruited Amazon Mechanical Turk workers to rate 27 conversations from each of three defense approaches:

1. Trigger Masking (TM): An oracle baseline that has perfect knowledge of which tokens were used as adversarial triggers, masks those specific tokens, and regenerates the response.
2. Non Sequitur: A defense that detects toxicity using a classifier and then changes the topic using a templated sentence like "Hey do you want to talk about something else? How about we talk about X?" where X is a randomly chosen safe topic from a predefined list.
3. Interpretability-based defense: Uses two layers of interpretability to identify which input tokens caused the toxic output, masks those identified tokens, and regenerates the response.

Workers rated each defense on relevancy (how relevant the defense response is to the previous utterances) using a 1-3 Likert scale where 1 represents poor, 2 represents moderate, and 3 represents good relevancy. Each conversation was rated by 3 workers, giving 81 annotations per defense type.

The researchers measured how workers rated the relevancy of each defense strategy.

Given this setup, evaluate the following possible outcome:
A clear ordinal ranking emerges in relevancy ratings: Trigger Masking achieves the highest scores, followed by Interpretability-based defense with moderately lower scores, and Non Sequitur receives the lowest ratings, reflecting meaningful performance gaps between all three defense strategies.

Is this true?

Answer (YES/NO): NO